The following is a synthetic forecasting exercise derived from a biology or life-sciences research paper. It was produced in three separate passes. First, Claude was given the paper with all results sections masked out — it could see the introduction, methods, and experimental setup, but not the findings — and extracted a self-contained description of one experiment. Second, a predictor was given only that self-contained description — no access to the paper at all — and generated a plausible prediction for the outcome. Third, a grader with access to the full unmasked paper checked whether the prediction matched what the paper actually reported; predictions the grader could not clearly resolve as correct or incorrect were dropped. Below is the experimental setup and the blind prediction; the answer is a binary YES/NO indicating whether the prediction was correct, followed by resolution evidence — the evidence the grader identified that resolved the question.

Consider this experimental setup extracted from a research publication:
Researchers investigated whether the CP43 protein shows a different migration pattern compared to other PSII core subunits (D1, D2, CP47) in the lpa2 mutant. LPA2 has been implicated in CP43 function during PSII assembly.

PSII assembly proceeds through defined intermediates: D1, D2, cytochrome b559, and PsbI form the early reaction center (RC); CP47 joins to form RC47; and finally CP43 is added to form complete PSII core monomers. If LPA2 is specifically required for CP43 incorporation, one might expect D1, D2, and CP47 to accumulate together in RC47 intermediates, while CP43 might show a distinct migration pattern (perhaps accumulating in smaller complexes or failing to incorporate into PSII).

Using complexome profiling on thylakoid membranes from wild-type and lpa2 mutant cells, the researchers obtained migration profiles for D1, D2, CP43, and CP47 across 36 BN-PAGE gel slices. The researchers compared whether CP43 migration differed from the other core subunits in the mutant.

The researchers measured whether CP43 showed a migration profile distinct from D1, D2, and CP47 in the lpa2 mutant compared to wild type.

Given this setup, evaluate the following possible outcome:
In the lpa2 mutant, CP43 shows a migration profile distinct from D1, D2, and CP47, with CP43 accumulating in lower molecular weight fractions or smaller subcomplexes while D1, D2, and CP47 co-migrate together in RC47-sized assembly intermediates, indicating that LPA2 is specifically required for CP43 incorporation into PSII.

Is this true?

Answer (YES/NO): NO